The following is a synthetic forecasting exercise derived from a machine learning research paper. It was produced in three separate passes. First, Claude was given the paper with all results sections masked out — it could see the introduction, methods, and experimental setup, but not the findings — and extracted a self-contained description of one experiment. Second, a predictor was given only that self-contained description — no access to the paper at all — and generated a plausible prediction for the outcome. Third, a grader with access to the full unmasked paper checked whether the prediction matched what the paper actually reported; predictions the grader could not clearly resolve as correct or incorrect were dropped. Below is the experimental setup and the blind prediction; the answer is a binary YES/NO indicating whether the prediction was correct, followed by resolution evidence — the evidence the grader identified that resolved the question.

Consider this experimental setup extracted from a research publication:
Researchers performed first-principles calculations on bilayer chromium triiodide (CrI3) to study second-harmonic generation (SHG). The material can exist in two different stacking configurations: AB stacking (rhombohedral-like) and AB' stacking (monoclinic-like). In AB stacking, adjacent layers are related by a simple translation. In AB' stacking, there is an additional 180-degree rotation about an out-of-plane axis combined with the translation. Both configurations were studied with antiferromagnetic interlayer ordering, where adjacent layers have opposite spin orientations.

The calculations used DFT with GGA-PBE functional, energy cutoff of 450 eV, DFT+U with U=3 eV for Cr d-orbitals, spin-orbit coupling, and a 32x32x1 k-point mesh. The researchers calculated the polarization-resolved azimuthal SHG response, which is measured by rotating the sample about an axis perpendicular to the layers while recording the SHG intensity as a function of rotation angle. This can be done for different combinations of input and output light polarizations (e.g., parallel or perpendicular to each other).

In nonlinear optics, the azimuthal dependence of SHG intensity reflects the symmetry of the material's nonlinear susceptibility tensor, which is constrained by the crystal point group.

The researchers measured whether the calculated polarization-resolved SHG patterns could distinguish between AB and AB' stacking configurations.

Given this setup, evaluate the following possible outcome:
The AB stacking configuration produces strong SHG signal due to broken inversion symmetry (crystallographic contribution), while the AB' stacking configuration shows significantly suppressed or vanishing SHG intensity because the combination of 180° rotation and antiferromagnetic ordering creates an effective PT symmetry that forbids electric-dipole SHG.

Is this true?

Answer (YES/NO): NO